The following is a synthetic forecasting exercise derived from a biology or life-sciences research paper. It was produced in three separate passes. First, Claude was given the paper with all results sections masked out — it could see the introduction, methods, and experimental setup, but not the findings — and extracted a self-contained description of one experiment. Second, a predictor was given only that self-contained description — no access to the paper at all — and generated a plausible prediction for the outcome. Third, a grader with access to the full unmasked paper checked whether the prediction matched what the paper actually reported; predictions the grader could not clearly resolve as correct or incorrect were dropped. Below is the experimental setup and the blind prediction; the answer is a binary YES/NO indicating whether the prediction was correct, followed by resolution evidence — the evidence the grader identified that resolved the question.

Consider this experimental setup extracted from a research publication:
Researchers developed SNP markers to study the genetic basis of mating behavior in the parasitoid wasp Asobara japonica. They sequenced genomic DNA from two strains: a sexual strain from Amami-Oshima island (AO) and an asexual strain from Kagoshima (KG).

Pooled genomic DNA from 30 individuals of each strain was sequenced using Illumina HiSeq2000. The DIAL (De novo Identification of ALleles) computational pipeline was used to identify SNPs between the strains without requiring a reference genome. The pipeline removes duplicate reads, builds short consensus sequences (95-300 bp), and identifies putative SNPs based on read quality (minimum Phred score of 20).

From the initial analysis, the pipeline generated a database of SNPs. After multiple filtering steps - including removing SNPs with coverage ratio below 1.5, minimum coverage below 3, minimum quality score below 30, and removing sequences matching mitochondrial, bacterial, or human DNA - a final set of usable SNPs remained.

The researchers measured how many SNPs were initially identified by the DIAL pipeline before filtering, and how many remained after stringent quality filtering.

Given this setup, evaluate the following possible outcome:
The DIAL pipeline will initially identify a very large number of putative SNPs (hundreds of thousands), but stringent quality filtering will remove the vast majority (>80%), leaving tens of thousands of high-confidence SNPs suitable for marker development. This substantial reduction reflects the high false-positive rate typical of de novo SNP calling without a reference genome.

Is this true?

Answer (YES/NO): NO